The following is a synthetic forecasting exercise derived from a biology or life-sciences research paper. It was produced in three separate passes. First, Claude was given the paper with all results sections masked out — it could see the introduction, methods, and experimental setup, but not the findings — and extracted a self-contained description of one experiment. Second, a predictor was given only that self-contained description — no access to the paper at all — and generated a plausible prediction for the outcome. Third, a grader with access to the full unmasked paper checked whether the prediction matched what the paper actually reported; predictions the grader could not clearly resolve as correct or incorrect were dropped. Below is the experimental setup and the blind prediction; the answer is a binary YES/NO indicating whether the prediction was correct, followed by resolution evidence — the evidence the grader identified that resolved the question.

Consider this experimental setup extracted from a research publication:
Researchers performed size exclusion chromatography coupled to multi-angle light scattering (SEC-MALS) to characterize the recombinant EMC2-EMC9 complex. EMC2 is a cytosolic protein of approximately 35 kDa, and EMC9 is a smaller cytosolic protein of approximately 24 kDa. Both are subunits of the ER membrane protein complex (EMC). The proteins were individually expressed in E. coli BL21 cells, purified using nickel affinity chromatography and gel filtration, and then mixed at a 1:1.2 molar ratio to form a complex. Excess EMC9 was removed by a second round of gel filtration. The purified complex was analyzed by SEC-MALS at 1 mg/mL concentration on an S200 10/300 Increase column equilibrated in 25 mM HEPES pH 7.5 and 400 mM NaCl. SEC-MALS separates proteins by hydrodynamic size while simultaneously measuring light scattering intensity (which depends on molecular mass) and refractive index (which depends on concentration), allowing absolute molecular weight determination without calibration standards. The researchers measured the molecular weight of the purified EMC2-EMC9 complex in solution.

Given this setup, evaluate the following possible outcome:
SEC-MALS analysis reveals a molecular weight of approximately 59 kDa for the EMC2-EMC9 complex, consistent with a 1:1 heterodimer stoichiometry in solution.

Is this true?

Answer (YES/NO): YES